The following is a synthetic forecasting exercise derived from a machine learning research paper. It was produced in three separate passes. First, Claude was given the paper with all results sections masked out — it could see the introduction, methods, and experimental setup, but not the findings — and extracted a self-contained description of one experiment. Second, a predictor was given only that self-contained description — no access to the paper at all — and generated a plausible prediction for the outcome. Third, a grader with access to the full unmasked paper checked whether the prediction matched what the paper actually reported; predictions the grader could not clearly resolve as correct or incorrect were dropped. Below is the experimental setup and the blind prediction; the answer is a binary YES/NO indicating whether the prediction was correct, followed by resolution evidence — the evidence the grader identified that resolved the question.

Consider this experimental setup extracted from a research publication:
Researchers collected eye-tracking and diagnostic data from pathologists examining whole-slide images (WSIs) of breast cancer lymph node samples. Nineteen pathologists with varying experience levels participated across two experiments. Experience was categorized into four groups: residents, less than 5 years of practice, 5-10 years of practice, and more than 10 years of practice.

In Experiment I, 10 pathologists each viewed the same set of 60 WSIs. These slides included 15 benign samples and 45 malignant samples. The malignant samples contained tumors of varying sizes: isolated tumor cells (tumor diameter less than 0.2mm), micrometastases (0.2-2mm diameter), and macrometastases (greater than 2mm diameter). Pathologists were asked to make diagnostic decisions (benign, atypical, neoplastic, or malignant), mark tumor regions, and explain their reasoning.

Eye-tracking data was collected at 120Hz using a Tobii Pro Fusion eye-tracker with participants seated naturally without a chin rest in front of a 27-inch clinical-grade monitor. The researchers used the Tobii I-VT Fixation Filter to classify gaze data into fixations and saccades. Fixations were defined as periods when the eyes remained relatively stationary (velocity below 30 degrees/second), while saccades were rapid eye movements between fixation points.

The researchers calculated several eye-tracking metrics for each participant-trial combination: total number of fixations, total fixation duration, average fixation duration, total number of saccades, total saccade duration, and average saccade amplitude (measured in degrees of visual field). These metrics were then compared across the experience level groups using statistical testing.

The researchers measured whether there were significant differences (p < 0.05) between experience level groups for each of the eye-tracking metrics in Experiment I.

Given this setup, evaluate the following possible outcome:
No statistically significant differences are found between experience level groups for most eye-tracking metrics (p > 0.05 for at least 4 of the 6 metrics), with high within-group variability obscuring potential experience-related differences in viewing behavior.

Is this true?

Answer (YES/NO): NO